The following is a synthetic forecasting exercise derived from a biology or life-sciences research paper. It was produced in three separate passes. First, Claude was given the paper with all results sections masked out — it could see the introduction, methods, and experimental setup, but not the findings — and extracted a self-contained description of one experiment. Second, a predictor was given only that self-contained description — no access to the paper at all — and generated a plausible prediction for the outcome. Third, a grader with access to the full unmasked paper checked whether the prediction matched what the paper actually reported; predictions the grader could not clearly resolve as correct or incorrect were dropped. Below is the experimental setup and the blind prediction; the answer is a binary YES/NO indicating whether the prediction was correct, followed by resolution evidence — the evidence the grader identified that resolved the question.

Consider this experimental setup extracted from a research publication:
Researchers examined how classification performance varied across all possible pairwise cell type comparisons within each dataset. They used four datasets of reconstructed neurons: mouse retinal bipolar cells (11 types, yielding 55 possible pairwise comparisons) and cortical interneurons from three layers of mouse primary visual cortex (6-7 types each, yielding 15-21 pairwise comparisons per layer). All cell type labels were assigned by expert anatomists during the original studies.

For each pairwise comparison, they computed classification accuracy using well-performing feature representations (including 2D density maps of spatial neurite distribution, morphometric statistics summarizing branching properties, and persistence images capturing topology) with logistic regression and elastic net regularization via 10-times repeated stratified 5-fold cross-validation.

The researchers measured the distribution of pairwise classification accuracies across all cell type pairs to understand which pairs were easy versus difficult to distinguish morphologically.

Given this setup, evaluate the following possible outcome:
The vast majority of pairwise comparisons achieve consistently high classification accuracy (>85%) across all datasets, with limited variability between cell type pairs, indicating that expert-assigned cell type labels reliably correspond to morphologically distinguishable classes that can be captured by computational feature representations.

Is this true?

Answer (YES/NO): NO